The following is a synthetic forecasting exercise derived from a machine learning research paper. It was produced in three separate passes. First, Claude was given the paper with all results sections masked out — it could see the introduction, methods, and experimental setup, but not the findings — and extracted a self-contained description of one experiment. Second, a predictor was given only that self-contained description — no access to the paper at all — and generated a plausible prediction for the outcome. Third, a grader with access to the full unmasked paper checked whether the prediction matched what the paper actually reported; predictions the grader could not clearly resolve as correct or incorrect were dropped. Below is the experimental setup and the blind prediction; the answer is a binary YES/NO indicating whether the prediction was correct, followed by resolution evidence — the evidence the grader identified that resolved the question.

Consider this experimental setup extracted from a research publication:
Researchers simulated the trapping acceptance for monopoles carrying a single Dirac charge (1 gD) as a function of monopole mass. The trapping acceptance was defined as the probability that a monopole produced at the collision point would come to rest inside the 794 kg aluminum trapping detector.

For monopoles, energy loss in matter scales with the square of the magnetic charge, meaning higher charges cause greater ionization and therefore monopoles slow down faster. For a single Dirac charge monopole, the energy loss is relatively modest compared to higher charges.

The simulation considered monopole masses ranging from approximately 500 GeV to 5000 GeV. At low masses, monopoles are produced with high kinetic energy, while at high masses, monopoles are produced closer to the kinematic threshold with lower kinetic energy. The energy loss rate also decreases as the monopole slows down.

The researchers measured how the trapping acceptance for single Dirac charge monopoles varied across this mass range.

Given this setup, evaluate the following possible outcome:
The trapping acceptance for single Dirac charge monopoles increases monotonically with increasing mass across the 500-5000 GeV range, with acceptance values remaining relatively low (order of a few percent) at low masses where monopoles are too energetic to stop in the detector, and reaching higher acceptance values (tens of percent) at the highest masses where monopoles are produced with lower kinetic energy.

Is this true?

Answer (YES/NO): NO